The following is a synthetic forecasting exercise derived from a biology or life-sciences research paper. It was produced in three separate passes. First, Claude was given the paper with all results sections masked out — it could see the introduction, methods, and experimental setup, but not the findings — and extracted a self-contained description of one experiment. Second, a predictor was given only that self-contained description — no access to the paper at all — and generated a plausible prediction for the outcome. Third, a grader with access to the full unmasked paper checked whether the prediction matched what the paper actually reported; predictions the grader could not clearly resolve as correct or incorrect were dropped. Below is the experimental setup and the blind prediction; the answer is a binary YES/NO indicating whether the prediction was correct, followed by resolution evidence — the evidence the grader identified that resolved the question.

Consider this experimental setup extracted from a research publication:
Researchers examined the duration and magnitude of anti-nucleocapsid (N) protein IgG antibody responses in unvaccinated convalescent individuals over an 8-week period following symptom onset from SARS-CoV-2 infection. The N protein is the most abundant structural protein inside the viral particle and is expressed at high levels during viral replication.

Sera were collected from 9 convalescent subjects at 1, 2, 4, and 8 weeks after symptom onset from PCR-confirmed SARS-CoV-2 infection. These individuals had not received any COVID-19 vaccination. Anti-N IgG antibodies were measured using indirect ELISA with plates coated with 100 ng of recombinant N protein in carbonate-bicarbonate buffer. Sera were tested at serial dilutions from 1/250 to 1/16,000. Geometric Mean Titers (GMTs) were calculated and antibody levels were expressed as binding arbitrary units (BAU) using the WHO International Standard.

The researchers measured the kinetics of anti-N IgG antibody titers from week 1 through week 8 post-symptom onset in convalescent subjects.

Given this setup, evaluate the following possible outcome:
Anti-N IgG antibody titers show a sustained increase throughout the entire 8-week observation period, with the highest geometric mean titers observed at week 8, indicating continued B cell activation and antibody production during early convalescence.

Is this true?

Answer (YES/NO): NO